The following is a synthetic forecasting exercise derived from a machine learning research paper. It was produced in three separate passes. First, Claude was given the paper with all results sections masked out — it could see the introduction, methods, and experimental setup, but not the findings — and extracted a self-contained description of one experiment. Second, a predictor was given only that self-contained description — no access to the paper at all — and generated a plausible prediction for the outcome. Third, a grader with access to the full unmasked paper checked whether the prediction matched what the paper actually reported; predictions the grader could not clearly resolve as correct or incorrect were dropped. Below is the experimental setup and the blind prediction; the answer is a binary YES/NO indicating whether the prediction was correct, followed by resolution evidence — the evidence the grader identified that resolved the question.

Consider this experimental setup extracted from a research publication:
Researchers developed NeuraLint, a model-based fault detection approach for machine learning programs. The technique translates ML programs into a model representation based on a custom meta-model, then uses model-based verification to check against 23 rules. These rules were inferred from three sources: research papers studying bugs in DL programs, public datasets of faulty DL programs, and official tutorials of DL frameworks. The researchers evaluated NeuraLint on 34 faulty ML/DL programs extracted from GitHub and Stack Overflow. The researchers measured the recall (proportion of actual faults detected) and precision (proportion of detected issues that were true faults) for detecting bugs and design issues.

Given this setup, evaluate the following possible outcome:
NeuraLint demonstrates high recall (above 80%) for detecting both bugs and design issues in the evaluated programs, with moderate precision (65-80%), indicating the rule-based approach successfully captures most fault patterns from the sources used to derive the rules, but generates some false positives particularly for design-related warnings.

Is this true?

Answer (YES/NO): NO